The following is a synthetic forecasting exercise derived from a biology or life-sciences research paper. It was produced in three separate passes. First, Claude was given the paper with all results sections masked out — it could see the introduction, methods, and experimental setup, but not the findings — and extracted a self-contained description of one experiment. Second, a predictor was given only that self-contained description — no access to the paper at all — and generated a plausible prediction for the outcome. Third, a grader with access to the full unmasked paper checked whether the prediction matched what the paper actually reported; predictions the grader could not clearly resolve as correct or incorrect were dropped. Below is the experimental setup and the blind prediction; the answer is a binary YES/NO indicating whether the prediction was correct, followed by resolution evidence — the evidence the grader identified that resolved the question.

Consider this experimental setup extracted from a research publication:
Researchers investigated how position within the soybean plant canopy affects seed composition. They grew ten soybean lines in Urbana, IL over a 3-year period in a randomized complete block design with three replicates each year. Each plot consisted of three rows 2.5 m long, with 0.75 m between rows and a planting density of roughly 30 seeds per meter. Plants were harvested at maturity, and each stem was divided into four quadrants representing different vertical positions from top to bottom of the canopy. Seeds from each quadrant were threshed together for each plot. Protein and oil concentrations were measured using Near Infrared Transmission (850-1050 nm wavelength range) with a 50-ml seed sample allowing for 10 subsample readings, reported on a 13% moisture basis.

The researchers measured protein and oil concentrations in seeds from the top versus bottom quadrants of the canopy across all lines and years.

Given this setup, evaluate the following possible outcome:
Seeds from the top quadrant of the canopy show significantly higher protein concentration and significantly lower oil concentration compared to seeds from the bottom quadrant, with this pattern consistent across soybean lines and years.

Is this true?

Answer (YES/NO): YES